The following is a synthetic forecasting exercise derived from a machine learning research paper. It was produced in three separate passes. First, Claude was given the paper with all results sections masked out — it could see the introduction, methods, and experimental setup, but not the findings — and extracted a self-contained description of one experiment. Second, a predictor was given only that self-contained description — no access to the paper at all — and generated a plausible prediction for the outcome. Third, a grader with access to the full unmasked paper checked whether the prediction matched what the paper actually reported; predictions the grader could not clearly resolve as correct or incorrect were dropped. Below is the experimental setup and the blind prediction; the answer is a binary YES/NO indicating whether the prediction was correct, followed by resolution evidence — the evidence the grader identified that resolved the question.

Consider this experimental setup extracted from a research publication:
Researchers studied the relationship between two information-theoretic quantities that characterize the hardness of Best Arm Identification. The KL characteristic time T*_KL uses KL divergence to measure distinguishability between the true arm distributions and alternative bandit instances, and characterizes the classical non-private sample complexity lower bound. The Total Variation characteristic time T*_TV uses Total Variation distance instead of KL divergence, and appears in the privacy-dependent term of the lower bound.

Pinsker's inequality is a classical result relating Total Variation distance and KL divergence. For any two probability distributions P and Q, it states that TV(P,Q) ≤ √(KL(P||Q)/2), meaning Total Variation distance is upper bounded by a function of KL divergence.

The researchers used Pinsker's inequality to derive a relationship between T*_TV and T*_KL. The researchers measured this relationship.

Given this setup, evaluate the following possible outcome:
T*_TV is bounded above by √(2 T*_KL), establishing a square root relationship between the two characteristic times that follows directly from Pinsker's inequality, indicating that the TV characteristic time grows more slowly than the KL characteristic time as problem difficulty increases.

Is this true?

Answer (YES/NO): NO